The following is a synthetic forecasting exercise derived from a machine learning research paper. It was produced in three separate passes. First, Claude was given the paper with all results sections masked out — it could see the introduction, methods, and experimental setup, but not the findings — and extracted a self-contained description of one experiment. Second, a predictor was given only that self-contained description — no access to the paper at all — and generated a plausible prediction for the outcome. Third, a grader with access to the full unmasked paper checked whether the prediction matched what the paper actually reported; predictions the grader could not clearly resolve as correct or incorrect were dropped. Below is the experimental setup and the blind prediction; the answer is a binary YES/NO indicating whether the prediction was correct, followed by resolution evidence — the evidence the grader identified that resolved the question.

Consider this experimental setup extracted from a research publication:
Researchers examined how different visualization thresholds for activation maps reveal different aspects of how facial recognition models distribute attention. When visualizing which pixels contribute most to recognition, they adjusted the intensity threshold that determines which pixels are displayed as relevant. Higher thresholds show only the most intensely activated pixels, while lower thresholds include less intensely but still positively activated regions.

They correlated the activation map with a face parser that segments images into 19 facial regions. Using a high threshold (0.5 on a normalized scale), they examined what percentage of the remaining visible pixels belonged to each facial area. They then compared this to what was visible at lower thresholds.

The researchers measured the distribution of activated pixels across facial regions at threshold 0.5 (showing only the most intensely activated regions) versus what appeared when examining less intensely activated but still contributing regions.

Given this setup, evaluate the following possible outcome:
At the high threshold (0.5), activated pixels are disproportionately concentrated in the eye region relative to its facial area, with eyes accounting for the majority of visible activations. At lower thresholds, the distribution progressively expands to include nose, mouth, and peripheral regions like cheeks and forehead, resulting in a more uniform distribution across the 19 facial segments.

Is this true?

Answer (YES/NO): NO